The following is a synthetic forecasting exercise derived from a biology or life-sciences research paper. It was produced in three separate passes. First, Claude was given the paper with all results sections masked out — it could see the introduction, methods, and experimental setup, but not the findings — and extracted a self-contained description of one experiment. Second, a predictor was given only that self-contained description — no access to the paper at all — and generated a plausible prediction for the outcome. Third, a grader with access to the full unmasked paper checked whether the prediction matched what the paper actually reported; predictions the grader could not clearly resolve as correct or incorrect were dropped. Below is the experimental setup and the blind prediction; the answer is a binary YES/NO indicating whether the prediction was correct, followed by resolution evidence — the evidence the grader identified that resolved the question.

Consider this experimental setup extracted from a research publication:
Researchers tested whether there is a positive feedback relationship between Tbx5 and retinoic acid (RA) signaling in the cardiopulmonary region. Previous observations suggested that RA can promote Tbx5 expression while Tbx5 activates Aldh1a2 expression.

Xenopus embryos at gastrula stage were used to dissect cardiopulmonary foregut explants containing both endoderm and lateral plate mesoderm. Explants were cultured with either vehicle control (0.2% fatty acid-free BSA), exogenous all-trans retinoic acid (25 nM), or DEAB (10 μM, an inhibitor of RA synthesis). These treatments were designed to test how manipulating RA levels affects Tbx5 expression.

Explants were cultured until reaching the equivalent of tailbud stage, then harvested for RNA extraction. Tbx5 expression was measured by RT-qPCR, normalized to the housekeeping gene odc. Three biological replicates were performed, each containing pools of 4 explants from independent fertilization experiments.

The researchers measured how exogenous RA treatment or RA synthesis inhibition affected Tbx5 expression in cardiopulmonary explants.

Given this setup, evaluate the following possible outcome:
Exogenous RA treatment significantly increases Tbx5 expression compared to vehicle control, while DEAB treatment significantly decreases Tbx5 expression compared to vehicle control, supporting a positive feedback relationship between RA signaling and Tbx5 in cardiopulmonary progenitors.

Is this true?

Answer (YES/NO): NO